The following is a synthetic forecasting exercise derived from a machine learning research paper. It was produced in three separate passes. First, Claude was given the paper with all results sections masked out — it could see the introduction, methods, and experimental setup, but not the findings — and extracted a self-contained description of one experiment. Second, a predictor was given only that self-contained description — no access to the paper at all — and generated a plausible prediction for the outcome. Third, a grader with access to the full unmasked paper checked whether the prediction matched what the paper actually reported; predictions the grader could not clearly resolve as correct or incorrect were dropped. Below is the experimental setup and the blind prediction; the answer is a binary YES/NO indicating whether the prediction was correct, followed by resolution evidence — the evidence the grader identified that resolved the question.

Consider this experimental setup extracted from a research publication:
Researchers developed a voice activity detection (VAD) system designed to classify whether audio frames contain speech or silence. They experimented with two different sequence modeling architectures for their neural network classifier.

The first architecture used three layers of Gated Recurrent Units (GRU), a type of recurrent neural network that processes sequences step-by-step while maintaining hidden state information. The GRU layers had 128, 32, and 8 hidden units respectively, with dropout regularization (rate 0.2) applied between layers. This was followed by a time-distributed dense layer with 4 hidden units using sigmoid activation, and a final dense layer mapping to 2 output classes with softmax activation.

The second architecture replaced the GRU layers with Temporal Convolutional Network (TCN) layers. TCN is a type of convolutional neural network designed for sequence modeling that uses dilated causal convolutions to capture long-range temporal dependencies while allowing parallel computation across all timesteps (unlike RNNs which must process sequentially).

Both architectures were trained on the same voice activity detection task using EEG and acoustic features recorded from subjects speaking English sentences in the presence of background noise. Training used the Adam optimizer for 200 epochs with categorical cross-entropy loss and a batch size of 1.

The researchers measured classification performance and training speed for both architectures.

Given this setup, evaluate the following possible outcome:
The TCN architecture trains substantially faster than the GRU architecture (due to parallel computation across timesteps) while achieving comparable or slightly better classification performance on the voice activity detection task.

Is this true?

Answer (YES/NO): NO